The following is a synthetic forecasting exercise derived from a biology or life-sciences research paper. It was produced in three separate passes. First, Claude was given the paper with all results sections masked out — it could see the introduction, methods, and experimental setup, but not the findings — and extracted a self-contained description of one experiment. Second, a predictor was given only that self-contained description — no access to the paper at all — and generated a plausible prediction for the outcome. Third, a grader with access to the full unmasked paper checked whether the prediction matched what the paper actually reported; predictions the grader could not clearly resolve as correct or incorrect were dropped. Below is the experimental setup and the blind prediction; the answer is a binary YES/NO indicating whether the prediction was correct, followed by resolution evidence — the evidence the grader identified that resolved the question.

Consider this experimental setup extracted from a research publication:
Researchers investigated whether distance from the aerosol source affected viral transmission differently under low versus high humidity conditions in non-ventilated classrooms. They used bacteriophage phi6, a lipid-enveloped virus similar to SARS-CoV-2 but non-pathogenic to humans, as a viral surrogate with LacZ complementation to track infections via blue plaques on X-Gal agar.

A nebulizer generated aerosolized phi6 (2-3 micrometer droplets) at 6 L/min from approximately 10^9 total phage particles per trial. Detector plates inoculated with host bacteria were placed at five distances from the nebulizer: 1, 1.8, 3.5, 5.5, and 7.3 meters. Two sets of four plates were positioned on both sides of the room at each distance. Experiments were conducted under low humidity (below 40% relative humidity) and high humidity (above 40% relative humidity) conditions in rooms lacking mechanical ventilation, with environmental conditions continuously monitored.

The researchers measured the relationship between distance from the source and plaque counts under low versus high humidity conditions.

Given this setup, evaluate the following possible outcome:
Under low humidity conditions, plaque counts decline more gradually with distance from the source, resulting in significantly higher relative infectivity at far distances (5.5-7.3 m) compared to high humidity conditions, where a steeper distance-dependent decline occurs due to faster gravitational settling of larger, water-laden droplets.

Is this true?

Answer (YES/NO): NO